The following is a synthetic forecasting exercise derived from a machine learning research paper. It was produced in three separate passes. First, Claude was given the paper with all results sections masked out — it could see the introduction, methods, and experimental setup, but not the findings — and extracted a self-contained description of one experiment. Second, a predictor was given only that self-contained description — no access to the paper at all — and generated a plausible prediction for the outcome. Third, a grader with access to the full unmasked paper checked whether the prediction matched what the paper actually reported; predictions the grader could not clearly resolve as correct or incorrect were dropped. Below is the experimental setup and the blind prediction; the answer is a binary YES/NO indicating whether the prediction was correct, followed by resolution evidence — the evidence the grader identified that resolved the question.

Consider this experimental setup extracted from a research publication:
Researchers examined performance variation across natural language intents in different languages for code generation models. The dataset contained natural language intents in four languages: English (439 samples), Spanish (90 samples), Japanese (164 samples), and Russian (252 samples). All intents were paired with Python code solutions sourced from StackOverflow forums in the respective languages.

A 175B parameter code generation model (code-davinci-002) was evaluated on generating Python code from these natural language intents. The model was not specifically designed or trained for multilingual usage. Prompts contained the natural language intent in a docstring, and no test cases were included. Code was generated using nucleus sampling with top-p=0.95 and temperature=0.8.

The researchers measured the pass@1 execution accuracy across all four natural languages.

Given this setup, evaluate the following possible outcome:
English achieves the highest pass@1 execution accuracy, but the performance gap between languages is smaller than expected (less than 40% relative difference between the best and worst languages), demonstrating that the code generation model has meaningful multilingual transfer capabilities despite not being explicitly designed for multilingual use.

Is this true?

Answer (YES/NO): NO